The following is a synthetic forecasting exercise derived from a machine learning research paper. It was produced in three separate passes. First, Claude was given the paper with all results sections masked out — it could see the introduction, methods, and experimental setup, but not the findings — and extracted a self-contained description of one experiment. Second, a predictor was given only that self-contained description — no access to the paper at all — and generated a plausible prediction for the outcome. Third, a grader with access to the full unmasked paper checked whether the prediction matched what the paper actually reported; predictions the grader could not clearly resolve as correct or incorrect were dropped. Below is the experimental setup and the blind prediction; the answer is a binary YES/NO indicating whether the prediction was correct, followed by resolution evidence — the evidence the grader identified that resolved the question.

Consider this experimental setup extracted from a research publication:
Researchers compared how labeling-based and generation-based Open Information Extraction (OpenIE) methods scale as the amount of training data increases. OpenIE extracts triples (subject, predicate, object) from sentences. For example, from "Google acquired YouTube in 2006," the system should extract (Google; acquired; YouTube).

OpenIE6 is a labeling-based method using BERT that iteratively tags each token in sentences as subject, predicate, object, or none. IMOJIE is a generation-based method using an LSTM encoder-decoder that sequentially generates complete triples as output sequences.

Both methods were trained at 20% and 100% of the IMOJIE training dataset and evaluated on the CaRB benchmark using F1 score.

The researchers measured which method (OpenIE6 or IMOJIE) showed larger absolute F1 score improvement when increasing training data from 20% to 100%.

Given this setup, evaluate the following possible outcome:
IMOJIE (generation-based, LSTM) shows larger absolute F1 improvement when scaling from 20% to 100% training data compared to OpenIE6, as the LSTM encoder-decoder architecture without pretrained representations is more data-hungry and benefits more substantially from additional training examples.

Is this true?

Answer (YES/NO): YES